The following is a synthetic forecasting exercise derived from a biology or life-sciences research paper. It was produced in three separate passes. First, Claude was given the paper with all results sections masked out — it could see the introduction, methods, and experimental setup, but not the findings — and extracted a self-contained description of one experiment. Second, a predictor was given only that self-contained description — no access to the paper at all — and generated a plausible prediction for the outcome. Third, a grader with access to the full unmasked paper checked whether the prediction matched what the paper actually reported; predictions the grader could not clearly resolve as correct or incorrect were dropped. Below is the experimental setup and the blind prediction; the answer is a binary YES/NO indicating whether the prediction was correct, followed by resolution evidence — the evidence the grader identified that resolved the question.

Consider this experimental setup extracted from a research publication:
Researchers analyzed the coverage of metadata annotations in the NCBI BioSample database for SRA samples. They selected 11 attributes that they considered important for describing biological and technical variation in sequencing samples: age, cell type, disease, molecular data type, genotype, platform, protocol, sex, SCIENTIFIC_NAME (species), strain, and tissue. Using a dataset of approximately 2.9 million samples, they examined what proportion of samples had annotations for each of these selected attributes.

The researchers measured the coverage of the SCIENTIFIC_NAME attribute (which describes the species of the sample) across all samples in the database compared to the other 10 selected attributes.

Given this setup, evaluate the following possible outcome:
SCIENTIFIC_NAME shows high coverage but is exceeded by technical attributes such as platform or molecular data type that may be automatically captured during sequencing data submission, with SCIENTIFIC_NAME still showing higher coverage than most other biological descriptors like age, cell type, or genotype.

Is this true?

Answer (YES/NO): NO